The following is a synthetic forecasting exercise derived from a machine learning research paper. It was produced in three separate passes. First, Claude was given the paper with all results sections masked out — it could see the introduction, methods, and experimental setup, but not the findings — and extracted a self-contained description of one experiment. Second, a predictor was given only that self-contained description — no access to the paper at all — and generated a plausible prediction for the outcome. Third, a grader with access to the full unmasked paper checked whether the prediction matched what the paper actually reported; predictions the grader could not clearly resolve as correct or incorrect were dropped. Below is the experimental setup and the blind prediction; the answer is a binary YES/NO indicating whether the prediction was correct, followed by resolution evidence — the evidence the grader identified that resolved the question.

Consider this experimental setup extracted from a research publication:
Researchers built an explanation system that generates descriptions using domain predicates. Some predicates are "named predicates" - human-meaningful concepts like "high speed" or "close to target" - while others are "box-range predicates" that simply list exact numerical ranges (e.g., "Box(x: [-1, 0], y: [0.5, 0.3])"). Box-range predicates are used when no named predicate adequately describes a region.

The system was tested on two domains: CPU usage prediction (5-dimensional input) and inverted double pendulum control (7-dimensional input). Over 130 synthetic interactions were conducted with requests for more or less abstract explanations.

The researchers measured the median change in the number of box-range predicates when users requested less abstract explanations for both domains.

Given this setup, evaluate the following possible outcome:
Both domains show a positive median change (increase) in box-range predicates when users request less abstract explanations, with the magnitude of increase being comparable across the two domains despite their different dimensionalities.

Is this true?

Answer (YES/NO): YES